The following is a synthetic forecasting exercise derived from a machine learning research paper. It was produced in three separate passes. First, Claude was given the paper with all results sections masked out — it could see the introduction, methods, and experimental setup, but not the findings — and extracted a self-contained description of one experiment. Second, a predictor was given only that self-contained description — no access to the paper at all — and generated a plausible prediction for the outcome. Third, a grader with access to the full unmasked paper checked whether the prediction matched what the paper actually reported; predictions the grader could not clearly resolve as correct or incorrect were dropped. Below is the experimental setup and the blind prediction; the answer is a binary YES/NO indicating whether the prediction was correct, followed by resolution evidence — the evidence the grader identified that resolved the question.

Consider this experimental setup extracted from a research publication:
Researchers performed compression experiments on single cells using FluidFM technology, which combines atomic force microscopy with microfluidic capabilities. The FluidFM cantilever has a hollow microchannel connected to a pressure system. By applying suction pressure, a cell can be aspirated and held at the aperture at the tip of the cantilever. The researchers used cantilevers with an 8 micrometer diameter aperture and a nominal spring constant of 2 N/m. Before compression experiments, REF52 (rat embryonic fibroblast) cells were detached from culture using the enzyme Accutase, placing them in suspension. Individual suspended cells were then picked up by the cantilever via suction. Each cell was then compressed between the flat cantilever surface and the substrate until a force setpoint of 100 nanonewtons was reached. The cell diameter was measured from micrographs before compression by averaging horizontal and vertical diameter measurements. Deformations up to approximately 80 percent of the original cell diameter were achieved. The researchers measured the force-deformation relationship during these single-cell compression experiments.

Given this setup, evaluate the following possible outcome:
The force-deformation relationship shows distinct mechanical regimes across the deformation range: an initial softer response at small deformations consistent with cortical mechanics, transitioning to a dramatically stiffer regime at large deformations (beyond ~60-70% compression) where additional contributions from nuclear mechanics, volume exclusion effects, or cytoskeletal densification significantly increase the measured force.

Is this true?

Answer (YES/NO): NO